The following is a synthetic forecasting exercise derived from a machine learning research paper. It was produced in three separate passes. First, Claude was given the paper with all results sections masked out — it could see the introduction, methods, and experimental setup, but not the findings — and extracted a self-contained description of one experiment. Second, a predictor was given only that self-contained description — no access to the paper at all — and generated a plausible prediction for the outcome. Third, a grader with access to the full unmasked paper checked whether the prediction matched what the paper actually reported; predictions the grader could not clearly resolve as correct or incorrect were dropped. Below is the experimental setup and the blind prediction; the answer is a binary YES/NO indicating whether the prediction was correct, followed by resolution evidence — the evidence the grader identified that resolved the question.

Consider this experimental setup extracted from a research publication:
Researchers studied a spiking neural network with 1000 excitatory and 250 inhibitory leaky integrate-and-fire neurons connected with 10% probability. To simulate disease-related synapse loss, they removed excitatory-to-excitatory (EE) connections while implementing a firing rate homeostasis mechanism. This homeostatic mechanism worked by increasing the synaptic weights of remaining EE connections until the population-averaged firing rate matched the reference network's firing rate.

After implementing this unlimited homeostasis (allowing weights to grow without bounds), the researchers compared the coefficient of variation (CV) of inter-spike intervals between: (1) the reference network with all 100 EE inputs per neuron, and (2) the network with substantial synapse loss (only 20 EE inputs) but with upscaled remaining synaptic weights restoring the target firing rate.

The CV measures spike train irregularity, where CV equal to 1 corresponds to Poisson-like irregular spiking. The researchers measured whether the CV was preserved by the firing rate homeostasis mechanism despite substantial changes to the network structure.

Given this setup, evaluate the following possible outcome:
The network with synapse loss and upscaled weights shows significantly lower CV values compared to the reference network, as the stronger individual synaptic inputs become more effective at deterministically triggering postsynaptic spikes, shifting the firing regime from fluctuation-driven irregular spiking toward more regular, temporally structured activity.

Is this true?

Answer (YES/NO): NO